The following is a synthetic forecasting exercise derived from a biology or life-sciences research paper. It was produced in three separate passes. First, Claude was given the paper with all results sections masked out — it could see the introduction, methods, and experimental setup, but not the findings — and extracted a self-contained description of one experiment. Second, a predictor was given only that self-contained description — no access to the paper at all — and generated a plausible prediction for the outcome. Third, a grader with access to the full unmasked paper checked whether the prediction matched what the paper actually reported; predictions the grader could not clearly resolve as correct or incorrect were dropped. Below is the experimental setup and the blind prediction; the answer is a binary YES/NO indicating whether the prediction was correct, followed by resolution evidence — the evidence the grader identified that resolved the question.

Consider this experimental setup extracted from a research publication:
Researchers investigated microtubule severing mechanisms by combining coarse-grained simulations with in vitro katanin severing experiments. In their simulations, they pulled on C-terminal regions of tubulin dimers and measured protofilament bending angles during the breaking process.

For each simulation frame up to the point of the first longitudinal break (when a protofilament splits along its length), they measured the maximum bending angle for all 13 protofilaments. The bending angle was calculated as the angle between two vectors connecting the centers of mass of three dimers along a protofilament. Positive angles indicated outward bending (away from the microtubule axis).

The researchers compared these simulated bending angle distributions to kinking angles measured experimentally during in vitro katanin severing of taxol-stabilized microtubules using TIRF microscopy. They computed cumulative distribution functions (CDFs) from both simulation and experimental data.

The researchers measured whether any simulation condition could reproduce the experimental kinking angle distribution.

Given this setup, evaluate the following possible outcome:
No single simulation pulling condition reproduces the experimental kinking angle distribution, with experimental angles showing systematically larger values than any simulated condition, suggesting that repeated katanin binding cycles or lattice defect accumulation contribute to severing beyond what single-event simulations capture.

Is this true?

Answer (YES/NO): NO